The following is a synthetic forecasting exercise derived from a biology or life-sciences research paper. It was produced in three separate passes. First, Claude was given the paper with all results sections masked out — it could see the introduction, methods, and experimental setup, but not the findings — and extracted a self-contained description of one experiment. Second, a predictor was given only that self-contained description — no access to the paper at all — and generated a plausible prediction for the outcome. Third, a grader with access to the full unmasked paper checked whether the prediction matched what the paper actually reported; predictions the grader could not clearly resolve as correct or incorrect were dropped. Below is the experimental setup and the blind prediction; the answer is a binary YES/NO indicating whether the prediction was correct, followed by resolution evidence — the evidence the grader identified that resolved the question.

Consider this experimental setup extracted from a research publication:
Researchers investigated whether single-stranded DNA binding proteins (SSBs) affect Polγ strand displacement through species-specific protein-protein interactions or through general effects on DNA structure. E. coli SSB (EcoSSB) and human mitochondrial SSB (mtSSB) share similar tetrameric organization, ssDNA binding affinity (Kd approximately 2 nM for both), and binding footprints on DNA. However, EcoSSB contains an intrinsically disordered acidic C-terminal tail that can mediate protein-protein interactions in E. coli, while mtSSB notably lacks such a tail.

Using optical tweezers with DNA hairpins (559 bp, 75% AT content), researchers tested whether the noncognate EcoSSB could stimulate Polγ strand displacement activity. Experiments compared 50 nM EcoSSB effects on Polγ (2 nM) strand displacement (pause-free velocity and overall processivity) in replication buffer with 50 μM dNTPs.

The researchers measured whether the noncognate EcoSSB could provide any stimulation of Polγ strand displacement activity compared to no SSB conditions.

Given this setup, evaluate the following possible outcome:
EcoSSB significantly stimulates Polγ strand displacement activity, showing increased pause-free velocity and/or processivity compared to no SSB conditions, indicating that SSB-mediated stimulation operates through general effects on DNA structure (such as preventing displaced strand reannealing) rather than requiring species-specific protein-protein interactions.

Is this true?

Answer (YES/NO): NO